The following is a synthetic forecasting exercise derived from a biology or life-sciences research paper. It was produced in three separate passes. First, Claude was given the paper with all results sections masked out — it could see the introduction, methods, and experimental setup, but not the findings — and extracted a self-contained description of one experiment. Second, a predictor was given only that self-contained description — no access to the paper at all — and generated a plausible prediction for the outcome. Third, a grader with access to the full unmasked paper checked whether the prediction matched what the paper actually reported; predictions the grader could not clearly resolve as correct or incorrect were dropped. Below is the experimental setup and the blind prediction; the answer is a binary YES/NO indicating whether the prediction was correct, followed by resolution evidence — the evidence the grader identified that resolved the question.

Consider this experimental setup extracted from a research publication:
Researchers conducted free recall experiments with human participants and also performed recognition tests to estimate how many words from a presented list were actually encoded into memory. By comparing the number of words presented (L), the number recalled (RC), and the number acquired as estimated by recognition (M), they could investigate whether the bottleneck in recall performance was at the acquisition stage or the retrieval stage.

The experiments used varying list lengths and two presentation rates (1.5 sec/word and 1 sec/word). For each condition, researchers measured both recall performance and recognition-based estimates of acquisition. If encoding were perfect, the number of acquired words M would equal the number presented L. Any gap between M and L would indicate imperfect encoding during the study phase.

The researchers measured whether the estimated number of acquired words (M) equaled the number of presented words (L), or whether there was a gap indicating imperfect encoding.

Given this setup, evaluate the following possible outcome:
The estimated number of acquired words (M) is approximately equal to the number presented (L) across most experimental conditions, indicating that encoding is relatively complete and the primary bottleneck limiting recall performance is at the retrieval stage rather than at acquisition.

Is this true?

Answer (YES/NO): NO